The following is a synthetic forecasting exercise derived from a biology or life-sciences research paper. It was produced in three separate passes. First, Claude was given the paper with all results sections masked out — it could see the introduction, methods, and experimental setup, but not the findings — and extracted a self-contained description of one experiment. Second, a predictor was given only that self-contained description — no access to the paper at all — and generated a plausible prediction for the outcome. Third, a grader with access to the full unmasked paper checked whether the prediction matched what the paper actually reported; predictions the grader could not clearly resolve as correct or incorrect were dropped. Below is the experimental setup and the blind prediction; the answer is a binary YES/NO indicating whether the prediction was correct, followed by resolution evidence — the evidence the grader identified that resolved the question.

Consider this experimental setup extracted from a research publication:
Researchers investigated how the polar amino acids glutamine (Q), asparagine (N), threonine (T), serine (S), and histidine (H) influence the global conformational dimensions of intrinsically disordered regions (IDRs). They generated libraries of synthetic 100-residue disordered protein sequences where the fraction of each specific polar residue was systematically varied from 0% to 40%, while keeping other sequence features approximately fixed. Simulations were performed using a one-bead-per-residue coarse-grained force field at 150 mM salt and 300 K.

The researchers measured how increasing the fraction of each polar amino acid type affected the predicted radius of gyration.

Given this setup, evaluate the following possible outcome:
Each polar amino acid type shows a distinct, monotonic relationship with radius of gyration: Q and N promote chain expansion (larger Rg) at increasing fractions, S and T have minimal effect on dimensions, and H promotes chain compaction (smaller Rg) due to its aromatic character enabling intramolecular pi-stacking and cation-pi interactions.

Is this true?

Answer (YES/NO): NO